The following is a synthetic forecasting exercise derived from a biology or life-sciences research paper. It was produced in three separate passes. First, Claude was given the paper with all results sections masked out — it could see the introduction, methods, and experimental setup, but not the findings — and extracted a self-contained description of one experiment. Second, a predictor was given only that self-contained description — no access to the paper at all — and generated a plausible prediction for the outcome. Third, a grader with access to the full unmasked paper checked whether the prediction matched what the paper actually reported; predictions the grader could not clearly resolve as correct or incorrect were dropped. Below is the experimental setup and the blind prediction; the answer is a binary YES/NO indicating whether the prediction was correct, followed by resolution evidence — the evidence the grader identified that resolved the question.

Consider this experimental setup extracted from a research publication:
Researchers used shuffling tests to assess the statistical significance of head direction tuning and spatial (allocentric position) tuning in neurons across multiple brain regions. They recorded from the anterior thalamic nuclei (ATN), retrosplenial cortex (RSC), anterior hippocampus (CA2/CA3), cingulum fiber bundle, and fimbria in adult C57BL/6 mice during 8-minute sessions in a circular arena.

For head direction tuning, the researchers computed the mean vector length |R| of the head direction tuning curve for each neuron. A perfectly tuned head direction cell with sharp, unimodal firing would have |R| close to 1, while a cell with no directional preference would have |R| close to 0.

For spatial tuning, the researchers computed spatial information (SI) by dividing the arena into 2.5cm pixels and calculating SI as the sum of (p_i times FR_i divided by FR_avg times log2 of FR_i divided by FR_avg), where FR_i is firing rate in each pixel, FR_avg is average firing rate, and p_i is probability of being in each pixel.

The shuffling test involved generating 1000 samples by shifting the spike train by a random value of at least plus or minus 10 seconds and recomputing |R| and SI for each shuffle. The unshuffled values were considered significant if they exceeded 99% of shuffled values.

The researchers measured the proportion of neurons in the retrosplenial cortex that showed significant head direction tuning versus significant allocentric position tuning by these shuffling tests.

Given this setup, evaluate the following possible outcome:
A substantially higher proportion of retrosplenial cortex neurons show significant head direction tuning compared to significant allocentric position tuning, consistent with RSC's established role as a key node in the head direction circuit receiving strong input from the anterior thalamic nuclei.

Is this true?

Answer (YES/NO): NO